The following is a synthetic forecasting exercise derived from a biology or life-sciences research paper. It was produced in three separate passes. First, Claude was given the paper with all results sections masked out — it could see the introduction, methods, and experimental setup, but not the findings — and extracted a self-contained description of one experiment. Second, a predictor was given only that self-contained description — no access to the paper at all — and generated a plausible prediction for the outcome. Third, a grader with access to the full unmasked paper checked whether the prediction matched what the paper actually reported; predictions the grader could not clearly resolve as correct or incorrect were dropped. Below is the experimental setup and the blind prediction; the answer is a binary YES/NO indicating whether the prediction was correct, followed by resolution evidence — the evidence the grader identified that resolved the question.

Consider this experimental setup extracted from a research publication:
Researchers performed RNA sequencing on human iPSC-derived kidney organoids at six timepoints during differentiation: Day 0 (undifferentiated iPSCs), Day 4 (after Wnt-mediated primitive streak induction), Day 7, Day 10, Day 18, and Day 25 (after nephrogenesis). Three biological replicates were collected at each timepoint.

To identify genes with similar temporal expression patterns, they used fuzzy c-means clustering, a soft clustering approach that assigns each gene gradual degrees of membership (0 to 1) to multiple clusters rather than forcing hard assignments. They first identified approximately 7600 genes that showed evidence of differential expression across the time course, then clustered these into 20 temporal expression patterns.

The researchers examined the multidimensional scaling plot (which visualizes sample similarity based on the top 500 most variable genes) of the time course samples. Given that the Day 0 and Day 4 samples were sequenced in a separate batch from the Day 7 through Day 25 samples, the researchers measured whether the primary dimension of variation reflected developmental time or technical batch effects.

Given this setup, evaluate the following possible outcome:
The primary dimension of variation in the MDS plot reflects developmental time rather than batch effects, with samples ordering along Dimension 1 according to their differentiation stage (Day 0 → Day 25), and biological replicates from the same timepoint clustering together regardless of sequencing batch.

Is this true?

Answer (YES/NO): YES